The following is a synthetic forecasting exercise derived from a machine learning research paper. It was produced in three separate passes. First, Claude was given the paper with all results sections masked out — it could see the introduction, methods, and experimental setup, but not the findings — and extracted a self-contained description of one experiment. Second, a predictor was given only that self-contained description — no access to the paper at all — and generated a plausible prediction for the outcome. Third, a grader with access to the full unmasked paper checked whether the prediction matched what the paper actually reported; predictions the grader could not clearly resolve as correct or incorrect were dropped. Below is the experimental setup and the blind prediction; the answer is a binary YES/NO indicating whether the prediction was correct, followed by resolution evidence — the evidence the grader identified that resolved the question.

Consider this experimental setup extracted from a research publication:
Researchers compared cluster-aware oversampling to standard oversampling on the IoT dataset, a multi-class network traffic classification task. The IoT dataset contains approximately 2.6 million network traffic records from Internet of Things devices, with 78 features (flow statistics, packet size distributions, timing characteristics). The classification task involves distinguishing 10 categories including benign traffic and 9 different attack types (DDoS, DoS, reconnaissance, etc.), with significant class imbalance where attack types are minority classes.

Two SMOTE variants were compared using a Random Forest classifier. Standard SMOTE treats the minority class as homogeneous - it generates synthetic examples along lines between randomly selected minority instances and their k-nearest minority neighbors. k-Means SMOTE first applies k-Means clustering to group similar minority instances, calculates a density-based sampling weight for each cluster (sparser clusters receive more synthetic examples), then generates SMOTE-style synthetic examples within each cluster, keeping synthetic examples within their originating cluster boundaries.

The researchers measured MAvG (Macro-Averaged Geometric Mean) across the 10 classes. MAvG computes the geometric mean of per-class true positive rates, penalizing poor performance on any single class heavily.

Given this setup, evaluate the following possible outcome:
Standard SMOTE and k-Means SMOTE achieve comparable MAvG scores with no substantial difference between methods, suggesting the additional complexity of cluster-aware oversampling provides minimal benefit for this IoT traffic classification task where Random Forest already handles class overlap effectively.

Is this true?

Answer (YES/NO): NO